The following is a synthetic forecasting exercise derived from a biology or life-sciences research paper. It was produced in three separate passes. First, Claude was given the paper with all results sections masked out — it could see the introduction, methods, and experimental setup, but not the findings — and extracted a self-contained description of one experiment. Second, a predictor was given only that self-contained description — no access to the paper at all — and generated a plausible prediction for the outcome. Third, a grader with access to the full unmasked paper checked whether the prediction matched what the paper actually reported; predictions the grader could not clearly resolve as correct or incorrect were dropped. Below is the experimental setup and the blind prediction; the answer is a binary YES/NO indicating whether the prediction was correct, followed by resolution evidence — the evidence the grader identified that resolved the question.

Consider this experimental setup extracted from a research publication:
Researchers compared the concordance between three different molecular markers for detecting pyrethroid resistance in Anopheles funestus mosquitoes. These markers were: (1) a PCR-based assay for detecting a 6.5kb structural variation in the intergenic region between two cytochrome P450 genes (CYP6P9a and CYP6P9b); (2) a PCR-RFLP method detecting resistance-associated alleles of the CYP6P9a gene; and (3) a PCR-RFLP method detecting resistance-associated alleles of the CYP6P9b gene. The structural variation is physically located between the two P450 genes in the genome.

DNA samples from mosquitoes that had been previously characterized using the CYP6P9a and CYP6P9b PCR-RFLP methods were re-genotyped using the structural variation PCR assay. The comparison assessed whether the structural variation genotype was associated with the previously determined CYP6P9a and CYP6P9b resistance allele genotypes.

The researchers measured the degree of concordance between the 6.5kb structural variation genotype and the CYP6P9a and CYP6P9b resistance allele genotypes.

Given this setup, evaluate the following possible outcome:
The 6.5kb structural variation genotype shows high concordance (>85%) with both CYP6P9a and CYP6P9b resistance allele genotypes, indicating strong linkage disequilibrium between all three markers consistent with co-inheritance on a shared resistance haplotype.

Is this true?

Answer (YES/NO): NO